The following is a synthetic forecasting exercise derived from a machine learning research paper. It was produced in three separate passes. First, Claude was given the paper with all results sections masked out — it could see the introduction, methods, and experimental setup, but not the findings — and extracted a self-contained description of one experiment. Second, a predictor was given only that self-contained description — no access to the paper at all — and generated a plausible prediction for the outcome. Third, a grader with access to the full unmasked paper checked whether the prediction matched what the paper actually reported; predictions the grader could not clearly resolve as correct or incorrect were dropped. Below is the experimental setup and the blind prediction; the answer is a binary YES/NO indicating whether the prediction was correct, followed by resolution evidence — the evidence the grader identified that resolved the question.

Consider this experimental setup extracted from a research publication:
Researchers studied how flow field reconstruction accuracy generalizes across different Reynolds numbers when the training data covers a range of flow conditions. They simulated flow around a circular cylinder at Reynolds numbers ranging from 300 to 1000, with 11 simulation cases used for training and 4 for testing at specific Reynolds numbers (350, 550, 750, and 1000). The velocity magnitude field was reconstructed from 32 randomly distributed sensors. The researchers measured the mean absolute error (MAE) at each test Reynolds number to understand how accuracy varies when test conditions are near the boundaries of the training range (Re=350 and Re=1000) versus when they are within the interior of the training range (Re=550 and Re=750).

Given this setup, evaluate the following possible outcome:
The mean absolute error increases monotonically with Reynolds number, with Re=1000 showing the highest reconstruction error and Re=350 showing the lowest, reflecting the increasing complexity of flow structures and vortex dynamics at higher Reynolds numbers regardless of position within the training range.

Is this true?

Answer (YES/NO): NO